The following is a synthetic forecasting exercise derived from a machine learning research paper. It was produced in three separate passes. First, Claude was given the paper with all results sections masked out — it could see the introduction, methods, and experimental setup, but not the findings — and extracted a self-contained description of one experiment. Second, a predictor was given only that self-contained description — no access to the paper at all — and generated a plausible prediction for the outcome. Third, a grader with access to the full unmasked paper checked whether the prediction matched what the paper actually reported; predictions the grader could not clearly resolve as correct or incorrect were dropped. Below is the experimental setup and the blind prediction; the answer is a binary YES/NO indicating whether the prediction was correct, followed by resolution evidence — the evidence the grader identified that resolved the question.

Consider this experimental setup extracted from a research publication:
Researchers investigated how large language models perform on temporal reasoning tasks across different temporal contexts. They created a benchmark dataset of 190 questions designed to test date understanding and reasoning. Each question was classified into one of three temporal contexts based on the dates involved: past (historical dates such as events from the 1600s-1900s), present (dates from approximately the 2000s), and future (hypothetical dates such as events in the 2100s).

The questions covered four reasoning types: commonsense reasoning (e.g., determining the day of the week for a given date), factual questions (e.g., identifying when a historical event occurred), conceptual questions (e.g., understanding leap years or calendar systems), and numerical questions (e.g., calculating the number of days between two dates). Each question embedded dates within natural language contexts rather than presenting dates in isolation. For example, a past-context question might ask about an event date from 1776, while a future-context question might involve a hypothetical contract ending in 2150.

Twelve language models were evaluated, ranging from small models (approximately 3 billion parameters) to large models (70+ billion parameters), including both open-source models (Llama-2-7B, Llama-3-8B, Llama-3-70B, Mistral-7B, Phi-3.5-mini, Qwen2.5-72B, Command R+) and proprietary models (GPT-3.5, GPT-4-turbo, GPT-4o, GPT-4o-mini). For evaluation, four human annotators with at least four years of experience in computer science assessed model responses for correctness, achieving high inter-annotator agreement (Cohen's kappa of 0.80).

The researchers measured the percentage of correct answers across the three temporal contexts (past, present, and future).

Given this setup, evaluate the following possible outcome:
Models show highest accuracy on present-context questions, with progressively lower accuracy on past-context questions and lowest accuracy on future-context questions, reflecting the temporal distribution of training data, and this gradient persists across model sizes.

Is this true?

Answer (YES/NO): NO